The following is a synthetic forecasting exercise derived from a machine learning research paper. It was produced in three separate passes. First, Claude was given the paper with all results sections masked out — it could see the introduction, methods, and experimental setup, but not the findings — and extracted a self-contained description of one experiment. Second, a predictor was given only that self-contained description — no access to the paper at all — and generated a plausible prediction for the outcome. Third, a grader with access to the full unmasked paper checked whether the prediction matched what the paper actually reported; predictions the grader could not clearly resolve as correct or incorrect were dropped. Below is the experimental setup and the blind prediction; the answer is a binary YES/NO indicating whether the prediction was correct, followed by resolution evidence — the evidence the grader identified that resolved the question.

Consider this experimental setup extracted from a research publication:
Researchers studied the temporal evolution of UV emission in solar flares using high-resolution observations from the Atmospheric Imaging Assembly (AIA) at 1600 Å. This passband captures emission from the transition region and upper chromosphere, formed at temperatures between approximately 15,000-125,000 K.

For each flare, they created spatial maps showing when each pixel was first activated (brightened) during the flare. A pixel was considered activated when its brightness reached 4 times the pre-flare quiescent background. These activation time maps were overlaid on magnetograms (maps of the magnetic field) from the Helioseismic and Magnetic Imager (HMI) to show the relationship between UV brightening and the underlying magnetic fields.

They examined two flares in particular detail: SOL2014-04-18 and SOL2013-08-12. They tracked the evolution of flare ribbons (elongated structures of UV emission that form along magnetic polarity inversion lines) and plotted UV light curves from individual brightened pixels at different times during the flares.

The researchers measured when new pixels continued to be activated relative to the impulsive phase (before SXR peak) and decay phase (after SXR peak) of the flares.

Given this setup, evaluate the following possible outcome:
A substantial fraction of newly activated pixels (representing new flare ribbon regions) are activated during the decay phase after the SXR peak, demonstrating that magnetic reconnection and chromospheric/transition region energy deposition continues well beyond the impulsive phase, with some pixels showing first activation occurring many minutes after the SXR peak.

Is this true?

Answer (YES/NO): NO